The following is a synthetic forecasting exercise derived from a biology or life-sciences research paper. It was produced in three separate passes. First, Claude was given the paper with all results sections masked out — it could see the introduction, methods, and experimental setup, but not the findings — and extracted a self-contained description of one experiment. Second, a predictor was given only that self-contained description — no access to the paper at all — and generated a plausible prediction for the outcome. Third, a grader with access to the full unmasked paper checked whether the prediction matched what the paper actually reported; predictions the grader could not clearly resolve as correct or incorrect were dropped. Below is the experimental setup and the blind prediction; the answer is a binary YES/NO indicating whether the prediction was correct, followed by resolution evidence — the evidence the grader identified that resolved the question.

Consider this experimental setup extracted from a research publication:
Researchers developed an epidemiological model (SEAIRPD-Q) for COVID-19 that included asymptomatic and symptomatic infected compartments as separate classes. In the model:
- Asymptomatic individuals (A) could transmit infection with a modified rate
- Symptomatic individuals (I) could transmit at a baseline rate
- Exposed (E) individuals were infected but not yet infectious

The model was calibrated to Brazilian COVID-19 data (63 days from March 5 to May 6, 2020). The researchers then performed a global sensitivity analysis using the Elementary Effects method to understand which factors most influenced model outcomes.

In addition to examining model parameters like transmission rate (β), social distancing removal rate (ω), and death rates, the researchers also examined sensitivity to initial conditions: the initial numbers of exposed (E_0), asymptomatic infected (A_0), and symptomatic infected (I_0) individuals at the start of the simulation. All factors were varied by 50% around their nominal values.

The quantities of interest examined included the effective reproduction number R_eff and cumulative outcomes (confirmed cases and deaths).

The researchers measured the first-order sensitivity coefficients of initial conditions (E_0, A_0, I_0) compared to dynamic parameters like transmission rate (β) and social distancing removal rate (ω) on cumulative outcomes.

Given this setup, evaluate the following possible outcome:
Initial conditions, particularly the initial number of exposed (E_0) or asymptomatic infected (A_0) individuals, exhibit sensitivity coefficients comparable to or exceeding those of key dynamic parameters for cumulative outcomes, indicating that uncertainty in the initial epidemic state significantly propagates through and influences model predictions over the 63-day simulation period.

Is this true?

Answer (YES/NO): NO